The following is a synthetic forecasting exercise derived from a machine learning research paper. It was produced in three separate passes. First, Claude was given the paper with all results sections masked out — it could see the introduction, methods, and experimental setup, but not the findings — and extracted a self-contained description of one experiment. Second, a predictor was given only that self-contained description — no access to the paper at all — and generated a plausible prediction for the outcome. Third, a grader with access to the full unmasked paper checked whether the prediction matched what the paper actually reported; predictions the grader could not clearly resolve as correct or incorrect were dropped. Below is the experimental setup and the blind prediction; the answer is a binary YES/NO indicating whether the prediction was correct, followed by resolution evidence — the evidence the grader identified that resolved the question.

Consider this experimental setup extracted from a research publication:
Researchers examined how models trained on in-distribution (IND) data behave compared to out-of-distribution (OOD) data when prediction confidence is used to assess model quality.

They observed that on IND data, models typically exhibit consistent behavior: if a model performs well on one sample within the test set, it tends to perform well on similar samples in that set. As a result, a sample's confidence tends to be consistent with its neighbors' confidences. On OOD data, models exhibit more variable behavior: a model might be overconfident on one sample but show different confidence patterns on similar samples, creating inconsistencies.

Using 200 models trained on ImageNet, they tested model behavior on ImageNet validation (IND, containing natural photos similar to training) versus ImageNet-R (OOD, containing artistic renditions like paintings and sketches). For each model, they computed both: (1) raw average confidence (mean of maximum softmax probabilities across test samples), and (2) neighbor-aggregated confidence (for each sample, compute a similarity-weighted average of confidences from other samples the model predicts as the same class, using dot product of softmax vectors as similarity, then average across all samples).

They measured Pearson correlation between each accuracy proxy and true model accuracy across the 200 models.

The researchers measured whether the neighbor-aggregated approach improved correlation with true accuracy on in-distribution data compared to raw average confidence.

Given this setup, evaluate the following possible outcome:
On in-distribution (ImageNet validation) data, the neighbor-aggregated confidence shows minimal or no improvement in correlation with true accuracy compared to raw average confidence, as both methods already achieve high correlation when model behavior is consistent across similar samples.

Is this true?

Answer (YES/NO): YES